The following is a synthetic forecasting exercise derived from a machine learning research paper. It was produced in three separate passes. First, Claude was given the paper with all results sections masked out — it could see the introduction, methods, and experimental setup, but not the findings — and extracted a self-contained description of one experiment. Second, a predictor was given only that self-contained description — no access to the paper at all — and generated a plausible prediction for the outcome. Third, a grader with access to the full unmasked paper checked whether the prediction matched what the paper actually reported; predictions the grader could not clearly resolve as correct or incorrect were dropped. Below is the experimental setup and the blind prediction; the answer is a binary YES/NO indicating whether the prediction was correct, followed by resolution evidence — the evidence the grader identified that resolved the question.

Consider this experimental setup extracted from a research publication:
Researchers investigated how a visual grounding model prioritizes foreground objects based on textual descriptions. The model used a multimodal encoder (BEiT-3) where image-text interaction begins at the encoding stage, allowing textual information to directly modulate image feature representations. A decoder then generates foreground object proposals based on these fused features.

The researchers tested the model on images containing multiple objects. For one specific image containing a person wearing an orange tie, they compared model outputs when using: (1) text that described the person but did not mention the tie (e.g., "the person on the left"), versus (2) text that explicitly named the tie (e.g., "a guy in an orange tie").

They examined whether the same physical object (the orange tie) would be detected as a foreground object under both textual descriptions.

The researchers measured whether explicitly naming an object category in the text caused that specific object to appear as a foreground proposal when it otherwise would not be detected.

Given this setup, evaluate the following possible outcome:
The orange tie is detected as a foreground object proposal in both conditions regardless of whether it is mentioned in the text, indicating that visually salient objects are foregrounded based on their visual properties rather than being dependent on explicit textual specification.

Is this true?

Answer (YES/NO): NO